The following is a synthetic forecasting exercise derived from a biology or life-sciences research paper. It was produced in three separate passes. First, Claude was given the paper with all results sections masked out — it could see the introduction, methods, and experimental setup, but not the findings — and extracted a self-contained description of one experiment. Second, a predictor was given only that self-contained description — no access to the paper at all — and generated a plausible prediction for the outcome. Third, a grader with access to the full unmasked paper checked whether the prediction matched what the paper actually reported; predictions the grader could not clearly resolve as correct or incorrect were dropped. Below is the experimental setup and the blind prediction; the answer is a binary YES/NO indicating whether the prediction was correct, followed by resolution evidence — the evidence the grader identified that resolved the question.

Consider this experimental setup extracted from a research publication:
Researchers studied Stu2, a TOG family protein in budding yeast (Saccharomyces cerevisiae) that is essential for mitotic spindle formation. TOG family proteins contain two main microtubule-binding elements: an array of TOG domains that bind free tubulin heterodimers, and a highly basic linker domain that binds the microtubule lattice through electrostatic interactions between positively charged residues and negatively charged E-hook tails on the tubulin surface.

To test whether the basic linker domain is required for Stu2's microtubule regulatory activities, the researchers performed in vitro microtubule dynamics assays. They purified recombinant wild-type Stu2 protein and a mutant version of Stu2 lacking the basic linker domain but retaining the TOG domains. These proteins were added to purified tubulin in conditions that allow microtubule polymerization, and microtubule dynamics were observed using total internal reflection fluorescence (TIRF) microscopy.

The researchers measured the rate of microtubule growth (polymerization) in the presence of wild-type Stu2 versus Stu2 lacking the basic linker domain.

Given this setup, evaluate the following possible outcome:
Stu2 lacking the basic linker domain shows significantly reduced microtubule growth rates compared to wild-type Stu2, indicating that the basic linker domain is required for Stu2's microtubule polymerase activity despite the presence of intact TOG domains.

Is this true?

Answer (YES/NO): YES